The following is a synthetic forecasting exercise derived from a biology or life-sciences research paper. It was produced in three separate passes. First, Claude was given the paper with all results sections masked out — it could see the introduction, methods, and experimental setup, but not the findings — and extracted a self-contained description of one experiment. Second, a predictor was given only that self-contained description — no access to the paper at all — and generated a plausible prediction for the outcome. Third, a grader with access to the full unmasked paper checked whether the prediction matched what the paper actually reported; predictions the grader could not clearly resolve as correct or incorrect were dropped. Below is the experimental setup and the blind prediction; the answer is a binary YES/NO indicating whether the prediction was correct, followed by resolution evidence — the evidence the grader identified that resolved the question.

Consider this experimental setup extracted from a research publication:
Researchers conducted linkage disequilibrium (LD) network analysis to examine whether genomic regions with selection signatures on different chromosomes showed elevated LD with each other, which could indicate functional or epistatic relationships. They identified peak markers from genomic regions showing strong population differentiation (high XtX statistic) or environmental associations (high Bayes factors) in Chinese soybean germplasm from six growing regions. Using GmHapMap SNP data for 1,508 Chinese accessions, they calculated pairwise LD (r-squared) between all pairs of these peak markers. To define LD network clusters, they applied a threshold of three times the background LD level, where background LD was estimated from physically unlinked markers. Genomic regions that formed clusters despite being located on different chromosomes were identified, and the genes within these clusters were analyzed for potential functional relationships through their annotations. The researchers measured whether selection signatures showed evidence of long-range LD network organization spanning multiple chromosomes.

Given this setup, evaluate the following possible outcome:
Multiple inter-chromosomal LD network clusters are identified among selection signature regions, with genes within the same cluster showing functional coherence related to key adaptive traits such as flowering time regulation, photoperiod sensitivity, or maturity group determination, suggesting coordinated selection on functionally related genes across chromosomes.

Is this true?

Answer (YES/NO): NO